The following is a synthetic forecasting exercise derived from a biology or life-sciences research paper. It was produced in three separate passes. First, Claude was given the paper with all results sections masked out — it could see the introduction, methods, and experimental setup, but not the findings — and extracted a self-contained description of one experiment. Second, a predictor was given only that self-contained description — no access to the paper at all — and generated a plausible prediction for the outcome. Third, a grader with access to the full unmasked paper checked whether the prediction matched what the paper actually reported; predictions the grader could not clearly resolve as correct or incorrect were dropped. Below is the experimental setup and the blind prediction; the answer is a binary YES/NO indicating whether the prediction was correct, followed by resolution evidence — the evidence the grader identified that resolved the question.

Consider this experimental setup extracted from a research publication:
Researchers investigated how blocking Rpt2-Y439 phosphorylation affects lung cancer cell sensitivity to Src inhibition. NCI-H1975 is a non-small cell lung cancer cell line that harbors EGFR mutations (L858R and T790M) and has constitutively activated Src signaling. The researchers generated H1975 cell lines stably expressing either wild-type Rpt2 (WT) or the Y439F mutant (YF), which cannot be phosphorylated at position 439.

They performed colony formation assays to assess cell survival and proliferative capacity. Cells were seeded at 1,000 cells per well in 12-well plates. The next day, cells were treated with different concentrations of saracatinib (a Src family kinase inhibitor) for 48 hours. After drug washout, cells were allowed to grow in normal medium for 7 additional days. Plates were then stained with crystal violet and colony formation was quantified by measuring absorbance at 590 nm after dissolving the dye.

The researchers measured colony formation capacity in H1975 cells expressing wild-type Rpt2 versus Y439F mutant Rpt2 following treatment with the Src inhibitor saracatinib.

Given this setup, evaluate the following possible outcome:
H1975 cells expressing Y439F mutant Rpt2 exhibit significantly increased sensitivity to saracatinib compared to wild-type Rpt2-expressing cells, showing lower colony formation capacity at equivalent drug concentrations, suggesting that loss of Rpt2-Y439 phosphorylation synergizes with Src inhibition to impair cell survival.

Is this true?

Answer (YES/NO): NO